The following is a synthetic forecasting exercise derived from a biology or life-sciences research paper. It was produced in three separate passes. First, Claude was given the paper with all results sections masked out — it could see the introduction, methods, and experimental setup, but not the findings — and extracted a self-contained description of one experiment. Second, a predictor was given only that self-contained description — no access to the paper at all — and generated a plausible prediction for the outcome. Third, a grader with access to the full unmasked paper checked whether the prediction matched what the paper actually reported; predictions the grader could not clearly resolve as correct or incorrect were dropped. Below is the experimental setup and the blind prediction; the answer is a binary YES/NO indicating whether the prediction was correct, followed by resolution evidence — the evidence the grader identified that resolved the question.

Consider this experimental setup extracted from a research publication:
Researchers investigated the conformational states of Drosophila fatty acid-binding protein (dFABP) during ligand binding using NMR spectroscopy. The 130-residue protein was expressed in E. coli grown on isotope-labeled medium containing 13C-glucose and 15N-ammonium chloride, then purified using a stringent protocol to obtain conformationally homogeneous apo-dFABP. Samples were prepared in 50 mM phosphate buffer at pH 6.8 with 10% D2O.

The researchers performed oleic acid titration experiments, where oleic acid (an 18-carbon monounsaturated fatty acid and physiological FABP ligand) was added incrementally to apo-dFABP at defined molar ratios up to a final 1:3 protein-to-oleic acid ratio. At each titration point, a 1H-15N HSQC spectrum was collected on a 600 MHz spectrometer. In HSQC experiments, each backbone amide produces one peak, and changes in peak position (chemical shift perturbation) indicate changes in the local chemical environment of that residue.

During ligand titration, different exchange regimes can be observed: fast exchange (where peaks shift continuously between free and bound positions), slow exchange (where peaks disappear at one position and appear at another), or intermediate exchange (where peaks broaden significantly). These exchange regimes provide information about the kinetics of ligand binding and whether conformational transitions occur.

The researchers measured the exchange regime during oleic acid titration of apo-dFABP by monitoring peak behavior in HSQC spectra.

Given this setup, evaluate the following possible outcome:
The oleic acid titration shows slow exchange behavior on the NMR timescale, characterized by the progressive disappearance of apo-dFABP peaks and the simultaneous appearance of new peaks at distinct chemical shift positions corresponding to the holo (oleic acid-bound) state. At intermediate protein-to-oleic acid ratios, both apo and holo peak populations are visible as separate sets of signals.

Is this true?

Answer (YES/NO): YES